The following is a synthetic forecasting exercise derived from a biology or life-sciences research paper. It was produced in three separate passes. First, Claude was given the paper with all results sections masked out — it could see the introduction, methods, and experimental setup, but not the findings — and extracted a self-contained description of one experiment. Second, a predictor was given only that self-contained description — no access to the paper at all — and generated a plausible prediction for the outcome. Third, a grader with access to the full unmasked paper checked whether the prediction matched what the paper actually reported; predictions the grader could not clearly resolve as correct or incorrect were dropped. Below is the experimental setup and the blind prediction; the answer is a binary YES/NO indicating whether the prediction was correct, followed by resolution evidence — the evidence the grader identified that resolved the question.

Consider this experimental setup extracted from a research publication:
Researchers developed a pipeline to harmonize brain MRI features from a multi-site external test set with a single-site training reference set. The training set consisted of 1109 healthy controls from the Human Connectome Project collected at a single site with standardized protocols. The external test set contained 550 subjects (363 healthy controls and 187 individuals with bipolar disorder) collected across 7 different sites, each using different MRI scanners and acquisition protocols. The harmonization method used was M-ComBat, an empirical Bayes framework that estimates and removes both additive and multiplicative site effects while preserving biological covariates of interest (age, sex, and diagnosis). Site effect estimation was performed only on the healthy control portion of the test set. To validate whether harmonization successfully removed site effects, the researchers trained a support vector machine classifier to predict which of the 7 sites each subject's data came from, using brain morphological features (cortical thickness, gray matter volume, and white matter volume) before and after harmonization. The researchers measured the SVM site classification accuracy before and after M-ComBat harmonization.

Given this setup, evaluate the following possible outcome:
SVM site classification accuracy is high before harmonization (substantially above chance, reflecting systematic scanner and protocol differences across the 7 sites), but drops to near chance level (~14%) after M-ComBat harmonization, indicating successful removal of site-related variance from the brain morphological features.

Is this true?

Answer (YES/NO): NO